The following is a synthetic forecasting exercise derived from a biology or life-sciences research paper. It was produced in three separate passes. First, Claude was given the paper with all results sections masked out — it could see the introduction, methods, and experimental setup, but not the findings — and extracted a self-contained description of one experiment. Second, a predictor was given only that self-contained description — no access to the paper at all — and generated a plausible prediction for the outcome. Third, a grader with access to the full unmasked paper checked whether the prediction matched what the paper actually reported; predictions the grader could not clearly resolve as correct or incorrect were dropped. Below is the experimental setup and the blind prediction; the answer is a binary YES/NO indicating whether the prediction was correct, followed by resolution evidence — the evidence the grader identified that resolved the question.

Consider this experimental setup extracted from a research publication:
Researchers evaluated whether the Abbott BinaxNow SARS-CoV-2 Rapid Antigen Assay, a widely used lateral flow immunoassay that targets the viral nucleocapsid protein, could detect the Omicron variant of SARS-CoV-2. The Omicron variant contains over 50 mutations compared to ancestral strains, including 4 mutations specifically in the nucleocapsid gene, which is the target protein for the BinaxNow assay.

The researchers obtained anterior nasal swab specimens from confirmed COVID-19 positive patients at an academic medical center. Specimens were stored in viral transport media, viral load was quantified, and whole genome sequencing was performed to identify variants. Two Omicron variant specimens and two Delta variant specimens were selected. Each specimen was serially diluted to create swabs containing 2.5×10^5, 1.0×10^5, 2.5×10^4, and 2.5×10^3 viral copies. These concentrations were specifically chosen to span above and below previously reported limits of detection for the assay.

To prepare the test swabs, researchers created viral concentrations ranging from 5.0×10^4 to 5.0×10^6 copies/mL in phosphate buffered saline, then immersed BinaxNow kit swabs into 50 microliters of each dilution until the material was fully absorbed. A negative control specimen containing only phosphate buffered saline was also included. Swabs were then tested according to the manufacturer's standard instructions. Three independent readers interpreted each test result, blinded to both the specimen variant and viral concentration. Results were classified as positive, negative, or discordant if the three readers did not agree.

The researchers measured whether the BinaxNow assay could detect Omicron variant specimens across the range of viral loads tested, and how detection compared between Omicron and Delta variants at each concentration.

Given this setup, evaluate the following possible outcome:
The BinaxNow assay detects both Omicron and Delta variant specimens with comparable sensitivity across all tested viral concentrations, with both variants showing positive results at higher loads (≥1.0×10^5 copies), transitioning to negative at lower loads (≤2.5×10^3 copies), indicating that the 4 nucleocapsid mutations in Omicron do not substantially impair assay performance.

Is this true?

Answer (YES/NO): YES